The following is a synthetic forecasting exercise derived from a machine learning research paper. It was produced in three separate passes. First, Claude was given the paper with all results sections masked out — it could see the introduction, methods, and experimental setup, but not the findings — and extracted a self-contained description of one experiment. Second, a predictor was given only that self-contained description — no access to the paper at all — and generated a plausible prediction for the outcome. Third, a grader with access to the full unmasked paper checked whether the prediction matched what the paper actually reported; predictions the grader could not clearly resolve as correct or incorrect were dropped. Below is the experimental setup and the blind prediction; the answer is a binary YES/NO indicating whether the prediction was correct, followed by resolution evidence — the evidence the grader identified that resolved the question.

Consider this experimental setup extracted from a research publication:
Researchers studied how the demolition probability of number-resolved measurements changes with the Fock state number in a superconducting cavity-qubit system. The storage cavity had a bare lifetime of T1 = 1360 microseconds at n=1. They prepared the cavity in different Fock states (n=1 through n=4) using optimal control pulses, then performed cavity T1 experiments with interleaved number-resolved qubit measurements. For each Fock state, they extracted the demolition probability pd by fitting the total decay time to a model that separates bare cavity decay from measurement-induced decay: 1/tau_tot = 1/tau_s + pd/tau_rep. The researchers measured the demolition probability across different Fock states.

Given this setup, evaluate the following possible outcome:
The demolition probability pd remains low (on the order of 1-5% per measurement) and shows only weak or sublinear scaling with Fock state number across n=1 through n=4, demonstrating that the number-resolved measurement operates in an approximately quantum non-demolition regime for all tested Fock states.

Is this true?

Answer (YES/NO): NO